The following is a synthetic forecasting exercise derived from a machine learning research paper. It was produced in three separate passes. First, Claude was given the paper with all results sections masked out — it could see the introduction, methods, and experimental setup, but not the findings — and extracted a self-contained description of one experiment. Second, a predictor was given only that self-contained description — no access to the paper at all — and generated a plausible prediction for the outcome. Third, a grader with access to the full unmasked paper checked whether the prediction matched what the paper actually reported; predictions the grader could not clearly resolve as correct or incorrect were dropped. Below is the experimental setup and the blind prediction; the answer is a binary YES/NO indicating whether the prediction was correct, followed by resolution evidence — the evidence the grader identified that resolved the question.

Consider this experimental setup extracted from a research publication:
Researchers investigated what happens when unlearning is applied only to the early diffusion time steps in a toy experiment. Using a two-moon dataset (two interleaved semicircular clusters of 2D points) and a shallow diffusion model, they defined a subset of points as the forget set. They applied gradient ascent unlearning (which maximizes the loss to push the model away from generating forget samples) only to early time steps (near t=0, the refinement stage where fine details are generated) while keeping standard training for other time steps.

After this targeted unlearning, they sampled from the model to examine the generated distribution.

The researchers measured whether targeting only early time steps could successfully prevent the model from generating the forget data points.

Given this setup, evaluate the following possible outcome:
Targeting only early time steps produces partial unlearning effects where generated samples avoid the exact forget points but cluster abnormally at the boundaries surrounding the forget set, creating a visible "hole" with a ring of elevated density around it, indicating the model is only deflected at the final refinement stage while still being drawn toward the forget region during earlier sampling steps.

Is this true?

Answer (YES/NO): NO